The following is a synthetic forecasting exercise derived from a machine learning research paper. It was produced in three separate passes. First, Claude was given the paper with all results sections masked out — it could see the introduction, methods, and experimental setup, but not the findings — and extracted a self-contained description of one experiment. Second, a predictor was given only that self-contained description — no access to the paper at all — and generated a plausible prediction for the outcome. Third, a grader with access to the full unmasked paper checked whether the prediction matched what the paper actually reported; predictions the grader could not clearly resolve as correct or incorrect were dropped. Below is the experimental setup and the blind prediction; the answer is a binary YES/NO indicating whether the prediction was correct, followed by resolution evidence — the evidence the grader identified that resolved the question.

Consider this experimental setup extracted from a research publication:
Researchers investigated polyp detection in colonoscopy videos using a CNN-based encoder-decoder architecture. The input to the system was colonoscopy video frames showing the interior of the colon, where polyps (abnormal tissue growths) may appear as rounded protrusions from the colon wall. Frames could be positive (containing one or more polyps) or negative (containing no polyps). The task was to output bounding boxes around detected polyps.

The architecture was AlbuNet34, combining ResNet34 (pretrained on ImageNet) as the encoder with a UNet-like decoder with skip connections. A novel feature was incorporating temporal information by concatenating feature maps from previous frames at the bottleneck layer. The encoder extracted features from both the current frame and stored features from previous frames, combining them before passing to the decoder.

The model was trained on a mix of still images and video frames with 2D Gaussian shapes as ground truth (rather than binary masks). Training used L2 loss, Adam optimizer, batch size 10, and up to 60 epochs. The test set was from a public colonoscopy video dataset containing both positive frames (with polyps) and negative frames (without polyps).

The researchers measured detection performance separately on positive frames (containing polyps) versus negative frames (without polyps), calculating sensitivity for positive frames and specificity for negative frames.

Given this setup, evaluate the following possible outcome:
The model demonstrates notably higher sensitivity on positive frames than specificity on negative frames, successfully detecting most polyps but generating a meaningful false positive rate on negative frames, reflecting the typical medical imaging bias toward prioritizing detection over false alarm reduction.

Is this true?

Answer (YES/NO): NO